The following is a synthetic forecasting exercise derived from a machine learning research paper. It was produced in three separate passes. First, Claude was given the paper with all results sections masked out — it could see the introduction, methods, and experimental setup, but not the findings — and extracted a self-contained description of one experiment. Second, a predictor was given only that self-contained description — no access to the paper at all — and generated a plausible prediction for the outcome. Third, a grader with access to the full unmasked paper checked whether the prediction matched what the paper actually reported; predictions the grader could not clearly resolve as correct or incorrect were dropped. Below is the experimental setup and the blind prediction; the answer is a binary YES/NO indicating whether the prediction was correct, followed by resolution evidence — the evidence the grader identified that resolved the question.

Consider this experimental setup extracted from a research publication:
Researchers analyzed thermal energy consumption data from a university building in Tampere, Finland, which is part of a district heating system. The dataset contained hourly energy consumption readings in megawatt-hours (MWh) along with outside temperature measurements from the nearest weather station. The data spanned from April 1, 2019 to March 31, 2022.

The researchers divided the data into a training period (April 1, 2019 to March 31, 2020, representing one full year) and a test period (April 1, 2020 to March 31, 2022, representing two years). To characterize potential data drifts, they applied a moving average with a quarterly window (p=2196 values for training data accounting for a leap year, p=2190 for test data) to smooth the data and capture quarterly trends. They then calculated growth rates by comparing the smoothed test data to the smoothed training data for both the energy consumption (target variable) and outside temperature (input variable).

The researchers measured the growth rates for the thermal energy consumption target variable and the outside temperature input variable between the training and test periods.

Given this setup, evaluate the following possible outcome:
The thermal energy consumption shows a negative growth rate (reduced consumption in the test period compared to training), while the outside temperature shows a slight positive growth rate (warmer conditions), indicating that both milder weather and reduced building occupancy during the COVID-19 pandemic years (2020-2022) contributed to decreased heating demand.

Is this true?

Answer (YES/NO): NO